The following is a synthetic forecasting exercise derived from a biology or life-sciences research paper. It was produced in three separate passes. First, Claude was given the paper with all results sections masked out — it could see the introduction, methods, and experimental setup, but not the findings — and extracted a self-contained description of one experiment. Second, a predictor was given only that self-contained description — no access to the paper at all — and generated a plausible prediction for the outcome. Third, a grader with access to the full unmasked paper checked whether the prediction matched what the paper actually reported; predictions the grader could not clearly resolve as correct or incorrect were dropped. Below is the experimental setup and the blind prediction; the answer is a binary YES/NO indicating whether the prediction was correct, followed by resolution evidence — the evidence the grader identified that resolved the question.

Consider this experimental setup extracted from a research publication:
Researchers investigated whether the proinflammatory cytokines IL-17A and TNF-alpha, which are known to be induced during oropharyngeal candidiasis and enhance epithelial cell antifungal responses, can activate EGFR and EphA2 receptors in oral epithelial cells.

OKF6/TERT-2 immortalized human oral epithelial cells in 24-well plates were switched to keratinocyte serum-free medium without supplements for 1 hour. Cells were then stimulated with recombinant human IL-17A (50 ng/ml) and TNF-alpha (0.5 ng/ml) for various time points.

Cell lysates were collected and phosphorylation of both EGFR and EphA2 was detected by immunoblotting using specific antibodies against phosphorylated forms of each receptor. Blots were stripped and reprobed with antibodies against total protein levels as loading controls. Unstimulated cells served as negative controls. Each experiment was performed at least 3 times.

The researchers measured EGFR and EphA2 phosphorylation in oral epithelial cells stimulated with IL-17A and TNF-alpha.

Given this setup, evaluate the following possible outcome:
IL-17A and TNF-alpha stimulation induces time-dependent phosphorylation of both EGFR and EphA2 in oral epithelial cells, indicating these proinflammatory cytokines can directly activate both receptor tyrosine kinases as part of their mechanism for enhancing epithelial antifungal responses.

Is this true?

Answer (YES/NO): NO